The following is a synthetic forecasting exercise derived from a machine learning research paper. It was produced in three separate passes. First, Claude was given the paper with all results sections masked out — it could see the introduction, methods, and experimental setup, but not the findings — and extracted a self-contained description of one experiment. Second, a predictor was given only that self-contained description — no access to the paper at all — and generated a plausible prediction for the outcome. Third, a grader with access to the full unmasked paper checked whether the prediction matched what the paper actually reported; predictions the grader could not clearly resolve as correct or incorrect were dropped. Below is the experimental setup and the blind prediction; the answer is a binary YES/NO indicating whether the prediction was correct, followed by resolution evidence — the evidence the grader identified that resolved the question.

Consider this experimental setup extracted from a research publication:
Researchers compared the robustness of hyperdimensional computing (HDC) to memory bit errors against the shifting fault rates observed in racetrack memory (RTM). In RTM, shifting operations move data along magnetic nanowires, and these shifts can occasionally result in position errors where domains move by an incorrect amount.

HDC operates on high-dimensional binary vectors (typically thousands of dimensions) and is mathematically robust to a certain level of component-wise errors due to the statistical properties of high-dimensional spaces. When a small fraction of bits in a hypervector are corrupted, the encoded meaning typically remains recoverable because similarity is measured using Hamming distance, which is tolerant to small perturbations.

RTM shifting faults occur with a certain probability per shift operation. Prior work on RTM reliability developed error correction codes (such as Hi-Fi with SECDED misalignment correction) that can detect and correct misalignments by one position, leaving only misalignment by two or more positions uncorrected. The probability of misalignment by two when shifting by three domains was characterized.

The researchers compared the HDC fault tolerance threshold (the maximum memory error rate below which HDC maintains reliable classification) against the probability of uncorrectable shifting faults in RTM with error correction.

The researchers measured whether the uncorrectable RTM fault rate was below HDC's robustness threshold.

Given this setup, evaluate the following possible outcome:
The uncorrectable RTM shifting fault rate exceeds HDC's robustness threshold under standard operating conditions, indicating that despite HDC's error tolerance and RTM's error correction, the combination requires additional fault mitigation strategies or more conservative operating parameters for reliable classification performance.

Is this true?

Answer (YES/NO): NO